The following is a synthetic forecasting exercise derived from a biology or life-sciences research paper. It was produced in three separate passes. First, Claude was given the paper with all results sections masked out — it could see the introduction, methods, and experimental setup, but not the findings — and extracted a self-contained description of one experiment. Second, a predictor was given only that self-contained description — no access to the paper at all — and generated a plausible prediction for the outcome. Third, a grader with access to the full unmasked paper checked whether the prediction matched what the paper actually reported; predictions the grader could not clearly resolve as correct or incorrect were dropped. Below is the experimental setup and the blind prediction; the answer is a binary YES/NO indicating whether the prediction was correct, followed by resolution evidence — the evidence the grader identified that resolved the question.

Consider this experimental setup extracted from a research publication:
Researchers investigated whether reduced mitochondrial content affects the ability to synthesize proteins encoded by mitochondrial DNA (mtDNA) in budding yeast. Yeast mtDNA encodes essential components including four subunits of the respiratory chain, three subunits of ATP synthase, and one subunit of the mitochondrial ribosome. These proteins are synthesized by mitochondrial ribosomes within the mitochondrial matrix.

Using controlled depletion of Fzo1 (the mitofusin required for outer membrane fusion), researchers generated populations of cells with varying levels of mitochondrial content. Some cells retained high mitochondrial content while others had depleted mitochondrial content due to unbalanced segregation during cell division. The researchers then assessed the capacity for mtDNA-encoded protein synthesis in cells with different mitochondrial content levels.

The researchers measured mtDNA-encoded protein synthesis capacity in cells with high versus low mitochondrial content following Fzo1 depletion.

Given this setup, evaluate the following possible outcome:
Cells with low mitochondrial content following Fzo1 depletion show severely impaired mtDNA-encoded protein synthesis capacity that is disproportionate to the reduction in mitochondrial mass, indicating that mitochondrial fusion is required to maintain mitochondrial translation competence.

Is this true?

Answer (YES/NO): YES